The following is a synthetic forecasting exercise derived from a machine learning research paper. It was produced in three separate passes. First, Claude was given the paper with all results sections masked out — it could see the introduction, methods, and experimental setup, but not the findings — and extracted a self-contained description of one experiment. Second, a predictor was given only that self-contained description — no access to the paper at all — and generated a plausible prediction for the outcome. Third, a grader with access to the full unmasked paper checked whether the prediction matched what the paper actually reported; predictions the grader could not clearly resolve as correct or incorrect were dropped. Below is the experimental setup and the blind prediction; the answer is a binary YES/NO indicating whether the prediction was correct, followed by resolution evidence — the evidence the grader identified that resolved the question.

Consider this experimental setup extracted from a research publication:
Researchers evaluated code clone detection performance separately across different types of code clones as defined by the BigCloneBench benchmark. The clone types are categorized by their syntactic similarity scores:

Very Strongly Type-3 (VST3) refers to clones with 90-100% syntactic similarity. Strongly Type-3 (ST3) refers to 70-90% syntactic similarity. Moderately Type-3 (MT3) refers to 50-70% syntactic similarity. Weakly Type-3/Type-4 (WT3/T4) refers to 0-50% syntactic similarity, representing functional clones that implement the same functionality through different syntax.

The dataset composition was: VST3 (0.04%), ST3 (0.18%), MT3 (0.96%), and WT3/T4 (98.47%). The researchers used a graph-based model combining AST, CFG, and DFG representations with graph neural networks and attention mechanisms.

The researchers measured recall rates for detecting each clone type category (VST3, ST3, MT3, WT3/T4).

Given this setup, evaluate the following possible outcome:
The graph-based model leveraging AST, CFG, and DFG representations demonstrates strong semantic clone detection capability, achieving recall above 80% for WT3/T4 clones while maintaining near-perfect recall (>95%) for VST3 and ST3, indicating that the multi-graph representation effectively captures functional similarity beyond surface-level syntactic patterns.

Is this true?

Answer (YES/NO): YES